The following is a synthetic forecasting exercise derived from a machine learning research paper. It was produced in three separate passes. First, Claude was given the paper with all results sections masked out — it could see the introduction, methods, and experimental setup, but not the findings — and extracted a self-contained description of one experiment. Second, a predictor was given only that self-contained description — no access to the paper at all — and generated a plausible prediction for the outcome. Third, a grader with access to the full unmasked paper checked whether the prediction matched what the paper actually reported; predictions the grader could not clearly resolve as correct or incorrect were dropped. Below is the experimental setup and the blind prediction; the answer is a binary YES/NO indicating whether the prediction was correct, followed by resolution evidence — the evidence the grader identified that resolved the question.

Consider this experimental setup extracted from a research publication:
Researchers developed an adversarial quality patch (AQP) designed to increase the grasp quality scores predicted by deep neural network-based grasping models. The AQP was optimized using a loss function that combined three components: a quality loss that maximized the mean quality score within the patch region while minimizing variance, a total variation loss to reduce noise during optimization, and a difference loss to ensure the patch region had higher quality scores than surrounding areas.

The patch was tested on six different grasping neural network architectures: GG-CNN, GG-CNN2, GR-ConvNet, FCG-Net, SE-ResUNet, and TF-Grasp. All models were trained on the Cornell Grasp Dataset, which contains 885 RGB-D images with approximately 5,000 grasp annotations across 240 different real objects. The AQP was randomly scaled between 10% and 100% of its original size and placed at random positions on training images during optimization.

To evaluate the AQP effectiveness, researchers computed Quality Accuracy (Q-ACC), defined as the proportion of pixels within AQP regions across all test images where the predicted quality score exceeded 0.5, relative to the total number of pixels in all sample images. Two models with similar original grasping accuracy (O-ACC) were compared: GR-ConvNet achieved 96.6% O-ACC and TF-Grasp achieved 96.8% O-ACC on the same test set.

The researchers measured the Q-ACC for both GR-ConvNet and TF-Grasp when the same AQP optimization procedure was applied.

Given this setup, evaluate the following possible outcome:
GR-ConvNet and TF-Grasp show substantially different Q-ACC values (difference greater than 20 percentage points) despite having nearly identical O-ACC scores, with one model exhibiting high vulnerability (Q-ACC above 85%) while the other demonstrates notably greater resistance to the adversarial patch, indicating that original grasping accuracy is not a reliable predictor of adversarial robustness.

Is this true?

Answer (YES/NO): YES